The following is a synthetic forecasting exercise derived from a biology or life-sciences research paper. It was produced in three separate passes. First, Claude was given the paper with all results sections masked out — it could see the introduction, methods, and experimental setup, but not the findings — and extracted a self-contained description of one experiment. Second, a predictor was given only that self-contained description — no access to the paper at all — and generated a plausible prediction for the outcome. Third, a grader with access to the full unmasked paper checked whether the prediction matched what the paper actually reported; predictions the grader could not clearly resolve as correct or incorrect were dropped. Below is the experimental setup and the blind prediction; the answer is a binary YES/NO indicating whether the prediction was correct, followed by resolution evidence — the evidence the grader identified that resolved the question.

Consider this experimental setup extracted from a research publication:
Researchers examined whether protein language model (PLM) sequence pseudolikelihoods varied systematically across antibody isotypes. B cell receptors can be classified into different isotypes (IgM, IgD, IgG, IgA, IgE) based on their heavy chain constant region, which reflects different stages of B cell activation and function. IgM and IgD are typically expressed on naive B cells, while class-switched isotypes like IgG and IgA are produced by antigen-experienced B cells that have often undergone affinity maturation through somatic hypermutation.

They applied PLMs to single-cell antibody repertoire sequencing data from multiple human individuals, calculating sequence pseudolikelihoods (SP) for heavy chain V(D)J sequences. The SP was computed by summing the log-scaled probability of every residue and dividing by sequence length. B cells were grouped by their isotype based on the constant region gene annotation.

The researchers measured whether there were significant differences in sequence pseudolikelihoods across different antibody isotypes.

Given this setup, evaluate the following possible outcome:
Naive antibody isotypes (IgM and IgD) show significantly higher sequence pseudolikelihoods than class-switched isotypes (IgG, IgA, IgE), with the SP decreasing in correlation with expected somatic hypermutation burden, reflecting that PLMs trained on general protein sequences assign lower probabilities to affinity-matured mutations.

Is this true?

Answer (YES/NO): YES